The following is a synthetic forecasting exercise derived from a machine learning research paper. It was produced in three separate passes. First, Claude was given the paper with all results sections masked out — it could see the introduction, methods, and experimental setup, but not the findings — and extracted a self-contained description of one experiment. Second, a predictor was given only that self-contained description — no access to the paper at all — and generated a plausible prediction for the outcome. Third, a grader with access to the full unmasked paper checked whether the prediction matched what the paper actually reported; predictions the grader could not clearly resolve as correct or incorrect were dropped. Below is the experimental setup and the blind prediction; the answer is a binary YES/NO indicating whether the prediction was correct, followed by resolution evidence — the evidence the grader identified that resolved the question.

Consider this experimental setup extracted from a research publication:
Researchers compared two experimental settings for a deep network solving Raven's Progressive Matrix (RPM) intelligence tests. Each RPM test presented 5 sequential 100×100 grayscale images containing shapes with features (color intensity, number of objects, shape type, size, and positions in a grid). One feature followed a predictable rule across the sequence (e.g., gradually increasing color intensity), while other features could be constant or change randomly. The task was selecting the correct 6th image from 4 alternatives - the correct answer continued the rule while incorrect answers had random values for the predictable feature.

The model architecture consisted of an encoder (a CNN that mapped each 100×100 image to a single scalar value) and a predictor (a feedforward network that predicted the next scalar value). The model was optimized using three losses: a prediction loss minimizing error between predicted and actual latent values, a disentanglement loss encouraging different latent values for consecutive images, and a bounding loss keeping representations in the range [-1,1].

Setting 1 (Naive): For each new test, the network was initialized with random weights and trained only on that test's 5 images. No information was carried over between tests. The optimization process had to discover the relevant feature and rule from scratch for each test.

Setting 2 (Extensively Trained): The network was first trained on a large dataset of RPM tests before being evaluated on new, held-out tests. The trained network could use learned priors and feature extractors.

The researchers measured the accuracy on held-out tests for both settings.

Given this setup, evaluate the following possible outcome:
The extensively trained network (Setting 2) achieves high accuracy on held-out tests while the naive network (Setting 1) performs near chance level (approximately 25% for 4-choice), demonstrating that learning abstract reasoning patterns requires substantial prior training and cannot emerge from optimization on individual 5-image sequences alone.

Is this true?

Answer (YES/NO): NO